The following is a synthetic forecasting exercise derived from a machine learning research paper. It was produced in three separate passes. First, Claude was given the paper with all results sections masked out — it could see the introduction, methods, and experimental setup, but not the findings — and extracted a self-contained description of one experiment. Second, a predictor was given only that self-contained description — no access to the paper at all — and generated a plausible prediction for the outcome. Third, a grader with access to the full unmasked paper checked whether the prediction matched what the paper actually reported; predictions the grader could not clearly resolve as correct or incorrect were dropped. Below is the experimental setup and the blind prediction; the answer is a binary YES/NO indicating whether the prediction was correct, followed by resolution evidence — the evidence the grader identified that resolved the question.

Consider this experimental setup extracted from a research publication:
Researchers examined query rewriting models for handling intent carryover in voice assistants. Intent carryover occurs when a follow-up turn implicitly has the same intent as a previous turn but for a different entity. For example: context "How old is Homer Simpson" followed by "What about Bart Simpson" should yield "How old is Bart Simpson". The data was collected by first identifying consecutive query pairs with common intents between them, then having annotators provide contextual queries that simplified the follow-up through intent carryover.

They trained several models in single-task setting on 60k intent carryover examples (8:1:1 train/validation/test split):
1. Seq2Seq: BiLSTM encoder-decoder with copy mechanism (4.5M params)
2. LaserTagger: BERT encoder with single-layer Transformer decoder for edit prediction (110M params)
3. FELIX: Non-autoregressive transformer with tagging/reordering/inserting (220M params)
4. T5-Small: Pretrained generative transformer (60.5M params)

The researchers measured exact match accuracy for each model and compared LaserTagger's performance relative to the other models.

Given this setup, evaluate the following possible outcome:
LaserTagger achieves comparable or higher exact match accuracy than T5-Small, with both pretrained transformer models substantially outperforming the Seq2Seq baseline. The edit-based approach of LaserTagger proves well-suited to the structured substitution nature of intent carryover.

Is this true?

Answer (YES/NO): NO